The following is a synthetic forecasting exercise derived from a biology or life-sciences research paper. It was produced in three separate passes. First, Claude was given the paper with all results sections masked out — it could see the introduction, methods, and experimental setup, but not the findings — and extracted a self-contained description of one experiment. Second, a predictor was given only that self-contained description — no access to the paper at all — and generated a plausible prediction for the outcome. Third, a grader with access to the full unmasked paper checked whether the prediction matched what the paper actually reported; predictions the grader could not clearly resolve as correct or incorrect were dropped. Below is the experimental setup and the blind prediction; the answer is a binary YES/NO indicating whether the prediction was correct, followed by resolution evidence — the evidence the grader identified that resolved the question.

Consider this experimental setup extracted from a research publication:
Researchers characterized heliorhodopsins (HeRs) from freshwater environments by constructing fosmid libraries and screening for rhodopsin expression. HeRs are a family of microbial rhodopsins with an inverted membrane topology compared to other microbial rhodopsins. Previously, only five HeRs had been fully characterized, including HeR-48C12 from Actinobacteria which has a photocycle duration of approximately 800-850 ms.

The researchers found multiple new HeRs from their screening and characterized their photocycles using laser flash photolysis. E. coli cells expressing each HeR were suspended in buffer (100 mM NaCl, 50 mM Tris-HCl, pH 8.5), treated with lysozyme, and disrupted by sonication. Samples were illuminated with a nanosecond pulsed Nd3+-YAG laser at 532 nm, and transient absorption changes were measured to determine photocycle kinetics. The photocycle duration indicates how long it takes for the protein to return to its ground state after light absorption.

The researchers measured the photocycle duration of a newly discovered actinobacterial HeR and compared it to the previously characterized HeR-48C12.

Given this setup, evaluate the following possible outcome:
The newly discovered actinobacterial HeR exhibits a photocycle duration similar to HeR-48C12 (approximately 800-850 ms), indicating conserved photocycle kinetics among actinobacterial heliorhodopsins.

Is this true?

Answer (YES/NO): NO